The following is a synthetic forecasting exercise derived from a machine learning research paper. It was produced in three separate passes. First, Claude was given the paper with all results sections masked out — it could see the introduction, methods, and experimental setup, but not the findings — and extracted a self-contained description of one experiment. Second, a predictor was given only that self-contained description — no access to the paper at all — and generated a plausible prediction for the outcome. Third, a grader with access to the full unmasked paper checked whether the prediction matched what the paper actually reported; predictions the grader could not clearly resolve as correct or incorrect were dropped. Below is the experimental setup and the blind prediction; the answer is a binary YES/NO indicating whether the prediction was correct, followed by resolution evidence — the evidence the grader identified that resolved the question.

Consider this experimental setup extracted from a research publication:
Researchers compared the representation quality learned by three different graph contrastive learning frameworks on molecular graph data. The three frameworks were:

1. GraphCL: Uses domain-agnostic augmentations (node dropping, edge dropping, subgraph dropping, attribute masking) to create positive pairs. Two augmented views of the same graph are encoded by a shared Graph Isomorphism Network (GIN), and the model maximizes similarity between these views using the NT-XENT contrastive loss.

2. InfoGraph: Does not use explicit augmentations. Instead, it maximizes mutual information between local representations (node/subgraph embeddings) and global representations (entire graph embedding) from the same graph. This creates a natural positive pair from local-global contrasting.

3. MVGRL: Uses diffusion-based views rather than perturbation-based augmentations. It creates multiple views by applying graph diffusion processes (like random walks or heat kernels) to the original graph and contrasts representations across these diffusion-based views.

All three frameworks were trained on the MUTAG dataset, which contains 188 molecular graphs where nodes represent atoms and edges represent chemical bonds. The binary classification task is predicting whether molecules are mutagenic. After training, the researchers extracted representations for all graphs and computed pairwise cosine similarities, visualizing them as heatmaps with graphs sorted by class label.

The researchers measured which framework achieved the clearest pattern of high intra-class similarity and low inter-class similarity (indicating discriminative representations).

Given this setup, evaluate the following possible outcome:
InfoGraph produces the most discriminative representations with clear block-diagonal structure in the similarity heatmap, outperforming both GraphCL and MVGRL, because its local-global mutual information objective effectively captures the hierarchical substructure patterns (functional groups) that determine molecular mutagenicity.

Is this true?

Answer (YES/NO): NO